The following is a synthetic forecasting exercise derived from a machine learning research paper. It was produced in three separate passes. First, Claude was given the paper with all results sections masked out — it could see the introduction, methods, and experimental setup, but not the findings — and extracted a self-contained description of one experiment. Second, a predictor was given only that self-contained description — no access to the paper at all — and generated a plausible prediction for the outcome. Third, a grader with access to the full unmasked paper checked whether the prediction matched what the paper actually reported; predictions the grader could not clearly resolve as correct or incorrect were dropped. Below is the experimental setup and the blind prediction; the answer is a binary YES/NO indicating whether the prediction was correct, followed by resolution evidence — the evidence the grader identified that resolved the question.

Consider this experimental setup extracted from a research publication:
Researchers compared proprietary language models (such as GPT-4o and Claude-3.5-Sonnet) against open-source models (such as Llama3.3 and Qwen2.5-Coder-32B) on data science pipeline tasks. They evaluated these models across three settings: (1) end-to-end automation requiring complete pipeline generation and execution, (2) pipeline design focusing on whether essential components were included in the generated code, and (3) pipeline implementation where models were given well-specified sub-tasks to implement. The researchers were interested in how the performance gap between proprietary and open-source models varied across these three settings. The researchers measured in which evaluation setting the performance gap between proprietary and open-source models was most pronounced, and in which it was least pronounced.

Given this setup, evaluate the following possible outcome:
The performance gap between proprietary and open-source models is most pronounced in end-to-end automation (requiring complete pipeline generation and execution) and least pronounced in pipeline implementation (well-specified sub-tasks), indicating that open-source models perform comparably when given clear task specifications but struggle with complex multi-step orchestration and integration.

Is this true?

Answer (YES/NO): NO